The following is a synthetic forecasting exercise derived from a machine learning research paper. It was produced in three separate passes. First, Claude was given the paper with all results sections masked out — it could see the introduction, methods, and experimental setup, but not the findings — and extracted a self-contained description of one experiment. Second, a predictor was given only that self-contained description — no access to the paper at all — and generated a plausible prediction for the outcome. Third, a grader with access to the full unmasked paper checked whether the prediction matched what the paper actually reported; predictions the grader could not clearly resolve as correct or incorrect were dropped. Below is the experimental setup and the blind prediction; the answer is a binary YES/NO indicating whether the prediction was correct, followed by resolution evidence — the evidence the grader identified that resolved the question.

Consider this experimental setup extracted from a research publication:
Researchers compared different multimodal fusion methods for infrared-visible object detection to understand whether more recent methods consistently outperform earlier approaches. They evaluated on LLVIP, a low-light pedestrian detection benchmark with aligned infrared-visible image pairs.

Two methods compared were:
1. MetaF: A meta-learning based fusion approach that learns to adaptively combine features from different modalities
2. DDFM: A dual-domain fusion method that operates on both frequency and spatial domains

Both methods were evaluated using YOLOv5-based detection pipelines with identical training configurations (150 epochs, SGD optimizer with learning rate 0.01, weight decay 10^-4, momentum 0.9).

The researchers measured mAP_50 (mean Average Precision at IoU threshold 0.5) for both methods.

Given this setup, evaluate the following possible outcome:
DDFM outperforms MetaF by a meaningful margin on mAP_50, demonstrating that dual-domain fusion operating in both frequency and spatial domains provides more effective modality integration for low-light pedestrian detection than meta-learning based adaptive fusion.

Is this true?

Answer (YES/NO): YES